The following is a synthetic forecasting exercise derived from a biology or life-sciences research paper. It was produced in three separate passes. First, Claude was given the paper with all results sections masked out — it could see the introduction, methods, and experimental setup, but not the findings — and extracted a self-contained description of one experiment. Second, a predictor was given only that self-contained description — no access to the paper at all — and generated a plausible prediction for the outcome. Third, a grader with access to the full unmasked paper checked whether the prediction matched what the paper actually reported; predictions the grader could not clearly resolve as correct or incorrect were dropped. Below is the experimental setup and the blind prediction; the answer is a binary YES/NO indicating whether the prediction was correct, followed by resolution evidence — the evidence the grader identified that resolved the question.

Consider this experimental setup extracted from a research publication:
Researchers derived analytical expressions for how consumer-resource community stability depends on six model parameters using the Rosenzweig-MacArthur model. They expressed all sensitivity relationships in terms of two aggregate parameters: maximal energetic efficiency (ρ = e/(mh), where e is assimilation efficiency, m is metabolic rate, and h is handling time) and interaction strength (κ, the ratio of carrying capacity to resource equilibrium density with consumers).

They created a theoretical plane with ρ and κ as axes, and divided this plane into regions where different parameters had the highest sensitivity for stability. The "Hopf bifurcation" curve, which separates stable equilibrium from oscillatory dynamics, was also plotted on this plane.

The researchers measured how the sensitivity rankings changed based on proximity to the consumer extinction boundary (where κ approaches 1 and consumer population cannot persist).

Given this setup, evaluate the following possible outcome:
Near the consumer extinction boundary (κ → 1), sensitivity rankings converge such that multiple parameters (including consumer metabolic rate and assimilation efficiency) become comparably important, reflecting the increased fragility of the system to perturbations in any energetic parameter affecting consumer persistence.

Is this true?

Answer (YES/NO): NO